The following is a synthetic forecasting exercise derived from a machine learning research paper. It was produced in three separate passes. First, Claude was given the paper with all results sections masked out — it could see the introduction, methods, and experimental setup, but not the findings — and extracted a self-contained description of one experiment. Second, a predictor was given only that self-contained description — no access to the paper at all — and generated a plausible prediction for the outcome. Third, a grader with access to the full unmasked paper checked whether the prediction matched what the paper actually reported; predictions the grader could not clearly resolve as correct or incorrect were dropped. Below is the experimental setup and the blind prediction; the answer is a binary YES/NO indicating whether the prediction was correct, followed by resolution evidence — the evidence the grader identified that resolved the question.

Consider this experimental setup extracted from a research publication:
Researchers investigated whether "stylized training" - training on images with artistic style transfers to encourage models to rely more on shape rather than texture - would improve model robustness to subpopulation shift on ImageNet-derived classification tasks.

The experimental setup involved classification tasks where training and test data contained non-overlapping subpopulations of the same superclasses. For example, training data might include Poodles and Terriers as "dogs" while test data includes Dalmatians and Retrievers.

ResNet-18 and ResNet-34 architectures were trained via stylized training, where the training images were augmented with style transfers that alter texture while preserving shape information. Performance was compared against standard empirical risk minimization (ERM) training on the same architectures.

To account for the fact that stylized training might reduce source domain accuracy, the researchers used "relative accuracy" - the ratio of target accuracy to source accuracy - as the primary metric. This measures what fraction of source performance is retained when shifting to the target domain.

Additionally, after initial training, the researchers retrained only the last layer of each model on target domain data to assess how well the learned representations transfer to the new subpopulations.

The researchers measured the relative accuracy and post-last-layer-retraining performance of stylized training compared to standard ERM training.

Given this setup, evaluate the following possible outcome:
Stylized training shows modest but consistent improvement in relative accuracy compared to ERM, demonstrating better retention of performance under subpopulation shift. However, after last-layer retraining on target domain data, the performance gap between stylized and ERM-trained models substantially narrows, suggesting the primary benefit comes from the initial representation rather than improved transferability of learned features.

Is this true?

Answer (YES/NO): NO